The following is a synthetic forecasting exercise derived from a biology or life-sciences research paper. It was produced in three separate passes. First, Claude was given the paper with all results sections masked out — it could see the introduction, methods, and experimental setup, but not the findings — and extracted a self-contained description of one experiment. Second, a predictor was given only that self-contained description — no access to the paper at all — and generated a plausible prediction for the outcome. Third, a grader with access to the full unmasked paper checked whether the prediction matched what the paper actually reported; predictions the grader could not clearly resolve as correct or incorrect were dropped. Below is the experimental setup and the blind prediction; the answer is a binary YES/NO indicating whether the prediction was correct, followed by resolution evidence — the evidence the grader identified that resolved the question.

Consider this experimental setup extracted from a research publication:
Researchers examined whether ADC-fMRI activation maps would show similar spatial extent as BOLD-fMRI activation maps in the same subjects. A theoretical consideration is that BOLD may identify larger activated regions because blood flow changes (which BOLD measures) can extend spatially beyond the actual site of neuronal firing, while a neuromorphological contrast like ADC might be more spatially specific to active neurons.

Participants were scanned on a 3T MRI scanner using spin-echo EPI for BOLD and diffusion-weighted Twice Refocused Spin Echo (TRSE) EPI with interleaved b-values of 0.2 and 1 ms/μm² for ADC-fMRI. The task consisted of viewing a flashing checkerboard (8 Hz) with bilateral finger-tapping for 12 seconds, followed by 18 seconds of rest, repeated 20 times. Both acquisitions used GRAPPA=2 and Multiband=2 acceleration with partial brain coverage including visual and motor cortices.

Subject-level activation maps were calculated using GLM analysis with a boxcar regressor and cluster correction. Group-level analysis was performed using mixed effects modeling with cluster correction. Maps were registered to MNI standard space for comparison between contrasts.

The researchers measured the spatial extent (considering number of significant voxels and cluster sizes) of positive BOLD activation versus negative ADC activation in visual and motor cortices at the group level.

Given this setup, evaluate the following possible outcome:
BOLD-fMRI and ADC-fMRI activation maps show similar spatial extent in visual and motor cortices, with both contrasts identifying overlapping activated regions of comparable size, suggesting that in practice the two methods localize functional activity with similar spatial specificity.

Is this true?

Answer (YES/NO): NO